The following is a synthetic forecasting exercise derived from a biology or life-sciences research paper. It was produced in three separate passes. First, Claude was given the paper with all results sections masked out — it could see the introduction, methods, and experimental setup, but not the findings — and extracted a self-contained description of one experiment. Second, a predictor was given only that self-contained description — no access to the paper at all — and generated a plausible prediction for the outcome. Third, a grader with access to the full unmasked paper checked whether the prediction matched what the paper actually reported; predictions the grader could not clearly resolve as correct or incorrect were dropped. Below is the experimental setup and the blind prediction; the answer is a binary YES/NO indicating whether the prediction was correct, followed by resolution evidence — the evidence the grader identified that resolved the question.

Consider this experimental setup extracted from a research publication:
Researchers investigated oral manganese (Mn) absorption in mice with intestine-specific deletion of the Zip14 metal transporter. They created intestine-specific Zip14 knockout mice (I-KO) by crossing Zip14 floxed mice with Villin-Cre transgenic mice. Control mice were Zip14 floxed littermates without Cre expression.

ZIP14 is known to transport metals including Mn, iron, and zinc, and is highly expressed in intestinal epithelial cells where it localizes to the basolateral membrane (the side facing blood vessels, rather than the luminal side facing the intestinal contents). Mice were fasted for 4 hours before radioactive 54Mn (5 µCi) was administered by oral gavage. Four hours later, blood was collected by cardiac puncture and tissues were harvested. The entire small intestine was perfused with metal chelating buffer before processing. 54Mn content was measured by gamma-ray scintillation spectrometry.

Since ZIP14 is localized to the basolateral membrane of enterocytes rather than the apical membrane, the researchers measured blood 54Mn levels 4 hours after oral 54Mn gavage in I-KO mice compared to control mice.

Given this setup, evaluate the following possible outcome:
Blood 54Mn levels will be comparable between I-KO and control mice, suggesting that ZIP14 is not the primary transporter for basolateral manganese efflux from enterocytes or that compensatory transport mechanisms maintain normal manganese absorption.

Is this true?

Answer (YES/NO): YES